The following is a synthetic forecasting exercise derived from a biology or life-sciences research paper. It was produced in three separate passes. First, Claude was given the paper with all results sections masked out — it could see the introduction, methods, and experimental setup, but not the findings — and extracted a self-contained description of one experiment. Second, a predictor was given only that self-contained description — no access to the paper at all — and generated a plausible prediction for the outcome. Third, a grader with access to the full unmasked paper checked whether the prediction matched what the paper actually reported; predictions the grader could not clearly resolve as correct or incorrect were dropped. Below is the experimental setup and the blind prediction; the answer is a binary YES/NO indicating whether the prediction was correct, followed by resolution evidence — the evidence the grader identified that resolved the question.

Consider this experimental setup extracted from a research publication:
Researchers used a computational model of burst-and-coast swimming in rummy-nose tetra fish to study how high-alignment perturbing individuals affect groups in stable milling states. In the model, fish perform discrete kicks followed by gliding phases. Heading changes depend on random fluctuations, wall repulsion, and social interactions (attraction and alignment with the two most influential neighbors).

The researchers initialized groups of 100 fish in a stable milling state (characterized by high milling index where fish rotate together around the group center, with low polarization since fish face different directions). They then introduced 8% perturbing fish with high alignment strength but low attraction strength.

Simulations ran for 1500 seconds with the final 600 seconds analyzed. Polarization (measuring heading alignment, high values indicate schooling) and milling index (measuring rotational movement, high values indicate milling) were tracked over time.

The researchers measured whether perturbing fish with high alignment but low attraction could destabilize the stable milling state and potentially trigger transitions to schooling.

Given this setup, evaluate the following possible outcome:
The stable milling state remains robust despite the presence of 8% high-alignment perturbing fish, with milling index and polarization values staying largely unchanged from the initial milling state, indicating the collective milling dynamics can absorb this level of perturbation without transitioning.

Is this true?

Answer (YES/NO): YES